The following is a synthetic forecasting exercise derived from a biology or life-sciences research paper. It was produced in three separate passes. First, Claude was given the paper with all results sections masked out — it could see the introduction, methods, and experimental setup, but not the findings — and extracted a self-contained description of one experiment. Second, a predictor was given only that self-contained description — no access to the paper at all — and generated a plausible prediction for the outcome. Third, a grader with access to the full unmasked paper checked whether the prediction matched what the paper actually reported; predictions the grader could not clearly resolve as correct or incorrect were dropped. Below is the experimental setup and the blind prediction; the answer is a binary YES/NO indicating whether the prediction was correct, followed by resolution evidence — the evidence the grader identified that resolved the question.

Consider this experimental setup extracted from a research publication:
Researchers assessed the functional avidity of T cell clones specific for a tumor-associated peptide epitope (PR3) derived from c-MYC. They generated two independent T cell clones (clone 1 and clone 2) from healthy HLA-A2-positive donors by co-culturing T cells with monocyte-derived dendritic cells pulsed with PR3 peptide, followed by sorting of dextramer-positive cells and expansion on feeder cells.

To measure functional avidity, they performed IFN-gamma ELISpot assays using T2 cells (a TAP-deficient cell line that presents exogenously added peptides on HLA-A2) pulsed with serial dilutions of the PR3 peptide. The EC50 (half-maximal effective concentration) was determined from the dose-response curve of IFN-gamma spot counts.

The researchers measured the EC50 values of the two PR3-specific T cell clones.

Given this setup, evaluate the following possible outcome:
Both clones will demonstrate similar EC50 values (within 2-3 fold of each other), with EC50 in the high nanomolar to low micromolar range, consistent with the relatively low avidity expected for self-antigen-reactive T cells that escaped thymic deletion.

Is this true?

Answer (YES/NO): NO